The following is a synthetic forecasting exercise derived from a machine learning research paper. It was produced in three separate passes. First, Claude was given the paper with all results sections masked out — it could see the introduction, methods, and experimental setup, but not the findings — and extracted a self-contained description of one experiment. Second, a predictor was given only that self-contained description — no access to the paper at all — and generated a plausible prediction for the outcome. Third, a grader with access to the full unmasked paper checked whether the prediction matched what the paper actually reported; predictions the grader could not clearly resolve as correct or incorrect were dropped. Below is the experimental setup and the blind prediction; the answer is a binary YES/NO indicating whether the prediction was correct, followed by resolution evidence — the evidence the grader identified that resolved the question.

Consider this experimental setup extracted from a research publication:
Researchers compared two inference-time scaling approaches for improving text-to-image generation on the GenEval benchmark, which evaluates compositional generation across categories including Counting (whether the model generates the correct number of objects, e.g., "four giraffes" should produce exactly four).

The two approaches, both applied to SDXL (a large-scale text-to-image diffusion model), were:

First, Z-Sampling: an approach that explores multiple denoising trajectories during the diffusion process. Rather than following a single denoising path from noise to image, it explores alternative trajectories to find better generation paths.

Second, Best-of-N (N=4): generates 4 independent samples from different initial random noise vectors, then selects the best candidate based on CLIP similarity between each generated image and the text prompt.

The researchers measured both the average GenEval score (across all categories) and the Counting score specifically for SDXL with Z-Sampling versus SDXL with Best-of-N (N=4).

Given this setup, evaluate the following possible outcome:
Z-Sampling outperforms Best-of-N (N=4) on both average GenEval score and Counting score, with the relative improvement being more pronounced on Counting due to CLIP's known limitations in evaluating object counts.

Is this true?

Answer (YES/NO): NO